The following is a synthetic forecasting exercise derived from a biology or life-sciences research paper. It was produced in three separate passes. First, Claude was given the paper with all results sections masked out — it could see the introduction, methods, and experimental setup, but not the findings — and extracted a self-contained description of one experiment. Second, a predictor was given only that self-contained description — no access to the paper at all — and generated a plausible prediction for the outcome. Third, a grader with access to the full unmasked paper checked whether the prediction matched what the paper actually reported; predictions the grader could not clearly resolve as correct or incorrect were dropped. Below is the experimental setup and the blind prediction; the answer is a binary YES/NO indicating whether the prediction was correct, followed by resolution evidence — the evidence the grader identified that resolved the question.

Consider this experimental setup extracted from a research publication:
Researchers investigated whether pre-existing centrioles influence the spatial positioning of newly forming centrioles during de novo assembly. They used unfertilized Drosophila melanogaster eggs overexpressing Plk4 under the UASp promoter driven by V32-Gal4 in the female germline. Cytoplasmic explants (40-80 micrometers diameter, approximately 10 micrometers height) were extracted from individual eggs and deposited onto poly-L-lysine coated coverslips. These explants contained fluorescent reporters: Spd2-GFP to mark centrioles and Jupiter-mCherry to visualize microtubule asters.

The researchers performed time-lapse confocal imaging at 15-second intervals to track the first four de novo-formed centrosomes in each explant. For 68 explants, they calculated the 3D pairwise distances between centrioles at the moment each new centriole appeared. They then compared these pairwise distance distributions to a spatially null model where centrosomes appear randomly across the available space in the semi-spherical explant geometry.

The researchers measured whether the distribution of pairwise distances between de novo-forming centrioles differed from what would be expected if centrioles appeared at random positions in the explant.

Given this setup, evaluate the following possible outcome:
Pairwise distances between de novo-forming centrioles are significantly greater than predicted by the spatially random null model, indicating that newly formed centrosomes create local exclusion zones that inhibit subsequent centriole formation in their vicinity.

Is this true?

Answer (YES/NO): NO